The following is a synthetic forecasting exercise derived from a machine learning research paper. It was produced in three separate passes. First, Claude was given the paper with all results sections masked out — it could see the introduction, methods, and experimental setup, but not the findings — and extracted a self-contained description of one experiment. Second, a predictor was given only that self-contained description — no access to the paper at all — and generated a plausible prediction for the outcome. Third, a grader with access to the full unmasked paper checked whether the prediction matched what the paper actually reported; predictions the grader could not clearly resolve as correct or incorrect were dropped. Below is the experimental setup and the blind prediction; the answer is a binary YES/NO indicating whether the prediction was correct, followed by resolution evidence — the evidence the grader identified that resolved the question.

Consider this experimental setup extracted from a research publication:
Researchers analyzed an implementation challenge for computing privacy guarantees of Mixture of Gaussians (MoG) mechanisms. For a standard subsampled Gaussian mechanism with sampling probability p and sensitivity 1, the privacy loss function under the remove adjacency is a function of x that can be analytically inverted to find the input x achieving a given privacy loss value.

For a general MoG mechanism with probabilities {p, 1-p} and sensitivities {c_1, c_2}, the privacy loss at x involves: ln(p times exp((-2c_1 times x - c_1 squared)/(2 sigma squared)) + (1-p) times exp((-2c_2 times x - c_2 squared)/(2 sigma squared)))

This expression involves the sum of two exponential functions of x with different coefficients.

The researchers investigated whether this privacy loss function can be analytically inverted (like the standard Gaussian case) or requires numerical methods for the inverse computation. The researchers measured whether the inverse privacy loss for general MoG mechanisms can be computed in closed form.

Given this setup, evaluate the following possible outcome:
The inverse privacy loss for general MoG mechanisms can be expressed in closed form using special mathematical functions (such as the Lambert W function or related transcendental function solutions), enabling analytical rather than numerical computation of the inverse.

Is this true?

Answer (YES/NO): NO